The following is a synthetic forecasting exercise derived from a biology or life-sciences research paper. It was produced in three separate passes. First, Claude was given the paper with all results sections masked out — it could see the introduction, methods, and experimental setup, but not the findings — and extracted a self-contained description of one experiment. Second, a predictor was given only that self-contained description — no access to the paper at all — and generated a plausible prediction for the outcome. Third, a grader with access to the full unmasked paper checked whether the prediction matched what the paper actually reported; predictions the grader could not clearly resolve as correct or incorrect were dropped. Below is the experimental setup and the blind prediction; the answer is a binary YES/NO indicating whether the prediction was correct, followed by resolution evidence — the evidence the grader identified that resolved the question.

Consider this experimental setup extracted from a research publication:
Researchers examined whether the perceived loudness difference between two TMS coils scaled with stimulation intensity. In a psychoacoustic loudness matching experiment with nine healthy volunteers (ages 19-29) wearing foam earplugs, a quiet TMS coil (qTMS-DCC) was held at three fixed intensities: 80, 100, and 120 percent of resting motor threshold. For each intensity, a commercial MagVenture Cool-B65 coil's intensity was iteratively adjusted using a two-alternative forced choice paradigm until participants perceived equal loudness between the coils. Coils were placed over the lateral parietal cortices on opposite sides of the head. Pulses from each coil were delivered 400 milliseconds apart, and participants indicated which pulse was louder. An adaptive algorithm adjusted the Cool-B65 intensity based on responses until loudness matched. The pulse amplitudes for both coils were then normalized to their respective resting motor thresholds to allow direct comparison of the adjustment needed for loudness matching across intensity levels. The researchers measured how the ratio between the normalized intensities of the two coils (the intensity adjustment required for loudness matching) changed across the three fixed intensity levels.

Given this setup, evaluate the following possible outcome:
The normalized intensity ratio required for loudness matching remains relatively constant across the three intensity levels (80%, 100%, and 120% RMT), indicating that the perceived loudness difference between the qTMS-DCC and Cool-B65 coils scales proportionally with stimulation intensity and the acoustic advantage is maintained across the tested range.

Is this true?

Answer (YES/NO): YES